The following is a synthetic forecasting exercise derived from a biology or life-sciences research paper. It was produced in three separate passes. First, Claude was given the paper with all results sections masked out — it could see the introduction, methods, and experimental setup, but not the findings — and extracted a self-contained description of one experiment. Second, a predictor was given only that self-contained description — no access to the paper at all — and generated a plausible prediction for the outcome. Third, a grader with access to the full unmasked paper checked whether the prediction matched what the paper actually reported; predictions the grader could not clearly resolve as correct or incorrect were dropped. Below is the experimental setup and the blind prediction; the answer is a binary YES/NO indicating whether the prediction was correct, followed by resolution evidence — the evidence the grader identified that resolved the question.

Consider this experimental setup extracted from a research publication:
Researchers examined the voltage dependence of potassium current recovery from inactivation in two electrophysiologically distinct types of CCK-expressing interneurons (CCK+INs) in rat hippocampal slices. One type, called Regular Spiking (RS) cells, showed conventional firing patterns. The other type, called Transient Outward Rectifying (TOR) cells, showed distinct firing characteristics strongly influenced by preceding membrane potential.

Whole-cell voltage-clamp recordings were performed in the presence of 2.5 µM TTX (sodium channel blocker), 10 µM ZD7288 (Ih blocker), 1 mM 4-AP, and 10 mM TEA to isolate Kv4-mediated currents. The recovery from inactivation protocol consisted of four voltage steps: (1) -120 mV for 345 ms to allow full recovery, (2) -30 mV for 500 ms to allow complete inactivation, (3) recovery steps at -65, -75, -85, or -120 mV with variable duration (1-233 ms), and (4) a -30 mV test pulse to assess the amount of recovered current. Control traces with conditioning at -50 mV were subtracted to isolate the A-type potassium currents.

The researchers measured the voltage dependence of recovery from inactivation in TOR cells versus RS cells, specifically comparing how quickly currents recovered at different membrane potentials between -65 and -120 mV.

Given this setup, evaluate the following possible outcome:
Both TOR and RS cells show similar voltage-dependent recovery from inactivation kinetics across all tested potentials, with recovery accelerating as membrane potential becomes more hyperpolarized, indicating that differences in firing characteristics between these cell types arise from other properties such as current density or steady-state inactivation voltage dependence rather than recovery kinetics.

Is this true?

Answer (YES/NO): NO